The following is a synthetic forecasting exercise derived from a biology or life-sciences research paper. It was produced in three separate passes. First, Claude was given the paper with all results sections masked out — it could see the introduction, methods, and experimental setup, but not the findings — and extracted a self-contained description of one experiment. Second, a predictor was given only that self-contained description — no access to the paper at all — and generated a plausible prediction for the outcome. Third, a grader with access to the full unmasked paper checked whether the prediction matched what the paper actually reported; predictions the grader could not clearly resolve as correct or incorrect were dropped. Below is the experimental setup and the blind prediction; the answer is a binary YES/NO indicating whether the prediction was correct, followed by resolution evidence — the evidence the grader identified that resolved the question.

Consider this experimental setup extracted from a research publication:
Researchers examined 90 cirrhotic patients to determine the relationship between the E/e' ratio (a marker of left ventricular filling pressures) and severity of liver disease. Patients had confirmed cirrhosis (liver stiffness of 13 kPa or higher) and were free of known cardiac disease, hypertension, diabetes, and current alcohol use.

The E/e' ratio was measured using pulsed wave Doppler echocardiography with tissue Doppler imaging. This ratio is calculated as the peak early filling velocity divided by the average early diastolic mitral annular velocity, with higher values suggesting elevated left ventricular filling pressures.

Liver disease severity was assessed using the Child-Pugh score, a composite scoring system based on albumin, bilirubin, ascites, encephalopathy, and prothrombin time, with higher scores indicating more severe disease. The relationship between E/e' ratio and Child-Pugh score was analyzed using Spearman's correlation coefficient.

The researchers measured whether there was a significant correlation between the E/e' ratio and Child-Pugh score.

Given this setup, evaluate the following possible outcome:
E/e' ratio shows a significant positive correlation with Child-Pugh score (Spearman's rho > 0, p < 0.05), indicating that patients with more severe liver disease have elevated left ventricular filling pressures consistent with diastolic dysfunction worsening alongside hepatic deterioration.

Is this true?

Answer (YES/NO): YES